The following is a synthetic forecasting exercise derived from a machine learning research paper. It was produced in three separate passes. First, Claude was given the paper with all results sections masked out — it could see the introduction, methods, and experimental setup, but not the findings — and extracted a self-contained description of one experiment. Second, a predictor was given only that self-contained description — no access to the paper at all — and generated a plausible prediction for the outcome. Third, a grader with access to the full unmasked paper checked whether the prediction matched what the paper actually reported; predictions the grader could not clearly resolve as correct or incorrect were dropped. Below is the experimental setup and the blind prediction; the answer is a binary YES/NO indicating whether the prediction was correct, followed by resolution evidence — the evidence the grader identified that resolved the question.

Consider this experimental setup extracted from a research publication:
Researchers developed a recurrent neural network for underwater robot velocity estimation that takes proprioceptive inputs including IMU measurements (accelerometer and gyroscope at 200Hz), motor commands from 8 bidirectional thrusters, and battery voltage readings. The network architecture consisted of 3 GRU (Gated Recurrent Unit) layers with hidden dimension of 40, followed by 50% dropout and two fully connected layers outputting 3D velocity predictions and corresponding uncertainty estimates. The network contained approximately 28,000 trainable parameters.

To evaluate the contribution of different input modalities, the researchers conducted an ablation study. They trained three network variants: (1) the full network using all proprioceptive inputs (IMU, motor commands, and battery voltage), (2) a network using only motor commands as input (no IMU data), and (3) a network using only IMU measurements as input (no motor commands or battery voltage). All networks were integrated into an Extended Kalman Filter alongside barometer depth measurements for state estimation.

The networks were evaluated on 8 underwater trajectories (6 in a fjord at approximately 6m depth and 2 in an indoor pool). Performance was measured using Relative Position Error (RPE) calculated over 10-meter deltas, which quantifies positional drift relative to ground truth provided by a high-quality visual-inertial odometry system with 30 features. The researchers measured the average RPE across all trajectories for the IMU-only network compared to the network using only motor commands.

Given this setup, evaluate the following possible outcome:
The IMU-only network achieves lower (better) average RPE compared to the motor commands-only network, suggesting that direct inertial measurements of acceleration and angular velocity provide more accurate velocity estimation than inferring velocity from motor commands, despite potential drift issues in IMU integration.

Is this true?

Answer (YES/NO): NO